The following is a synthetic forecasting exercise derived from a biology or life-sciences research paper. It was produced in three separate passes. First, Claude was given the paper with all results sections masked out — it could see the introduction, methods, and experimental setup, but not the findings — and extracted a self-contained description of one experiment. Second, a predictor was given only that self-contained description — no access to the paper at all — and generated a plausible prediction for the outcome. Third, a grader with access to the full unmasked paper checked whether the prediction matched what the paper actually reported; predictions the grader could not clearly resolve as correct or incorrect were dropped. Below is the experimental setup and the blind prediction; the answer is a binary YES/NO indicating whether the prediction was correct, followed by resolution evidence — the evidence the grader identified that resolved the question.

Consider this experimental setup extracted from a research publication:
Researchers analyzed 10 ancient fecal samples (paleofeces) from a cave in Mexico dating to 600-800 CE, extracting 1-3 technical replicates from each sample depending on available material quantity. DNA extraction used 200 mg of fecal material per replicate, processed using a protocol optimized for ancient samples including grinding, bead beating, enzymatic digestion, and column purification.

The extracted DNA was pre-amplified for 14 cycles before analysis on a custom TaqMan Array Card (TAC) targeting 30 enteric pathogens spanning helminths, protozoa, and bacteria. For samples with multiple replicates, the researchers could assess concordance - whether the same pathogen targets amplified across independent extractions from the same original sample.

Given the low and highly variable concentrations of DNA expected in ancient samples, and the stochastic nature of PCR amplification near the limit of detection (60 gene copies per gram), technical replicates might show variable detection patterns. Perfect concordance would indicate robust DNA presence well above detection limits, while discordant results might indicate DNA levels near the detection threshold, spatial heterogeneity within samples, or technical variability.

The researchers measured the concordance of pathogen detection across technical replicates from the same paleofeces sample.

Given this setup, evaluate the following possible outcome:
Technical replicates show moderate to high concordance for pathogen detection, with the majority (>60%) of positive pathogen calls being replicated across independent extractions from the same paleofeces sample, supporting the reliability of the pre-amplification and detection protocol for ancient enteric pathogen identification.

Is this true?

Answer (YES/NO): YES